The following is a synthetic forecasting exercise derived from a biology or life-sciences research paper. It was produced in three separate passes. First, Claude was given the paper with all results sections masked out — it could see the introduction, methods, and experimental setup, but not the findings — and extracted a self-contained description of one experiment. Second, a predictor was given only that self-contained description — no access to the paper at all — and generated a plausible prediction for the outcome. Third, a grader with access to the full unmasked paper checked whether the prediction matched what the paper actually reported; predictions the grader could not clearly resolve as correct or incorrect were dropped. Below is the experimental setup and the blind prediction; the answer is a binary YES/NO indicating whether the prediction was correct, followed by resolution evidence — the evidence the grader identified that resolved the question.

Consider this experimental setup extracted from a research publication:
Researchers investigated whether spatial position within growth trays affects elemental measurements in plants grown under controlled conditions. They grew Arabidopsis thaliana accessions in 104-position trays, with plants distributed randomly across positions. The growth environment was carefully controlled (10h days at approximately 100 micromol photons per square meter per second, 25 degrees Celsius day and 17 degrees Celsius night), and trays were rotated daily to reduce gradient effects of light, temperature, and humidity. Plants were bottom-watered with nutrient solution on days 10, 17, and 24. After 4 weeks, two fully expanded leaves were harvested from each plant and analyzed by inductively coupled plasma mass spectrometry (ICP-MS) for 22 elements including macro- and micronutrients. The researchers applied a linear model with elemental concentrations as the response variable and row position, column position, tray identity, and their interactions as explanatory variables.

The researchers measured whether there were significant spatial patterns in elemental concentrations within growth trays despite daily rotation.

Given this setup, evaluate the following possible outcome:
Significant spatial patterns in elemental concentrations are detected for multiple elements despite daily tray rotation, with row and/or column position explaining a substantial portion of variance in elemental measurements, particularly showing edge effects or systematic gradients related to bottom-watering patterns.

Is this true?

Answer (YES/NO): NO